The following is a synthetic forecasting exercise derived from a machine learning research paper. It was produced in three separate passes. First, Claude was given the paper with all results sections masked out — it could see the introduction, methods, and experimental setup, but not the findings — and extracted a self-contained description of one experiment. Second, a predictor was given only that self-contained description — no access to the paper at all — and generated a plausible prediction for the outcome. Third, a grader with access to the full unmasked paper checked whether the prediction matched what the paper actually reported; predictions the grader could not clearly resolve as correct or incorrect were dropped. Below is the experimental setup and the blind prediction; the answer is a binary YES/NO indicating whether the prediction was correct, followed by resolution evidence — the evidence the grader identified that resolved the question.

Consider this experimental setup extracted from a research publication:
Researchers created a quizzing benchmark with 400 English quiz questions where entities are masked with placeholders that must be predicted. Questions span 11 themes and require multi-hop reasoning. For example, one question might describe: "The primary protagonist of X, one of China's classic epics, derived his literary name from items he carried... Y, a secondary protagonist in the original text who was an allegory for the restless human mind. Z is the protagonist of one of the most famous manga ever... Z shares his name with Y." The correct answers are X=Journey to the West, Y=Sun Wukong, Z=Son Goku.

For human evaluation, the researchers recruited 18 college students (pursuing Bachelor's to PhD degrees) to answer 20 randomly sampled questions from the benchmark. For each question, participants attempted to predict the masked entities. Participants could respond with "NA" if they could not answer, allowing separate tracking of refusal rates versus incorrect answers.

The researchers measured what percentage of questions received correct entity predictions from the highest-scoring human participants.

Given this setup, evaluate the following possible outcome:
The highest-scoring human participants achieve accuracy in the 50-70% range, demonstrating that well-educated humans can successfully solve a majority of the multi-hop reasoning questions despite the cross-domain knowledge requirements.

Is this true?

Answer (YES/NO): NO